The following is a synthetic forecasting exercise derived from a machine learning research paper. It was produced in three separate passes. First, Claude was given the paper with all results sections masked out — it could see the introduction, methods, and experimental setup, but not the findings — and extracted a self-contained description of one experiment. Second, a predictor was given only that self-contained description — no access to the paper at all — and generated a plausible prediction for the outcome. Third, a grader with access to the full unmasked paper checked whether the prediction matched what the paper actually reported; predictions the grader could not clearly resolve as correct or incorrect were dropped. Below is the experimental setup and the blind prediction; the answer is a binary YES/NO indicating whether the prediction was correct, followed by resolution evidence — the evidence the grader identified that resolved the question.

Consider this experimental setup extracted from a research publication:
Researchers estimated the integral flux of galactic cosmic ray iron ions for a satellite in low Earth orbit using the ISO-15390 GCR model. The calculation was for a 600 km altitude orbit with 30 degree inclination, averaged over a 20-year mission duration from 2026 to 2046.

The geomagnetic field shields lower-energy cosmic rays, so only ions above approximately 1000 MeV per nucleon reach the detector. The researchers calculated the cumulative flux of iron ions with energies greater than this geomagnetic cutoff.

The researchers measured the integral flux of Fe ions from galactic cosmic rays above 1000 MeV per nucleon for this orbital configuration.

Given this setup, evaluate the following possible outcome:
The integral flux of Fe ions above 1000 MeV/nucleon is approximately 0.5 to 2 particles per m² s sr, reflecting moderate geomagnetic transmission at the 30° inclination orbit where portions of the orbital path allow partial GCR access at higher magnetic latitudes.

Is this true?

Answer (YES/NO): NO